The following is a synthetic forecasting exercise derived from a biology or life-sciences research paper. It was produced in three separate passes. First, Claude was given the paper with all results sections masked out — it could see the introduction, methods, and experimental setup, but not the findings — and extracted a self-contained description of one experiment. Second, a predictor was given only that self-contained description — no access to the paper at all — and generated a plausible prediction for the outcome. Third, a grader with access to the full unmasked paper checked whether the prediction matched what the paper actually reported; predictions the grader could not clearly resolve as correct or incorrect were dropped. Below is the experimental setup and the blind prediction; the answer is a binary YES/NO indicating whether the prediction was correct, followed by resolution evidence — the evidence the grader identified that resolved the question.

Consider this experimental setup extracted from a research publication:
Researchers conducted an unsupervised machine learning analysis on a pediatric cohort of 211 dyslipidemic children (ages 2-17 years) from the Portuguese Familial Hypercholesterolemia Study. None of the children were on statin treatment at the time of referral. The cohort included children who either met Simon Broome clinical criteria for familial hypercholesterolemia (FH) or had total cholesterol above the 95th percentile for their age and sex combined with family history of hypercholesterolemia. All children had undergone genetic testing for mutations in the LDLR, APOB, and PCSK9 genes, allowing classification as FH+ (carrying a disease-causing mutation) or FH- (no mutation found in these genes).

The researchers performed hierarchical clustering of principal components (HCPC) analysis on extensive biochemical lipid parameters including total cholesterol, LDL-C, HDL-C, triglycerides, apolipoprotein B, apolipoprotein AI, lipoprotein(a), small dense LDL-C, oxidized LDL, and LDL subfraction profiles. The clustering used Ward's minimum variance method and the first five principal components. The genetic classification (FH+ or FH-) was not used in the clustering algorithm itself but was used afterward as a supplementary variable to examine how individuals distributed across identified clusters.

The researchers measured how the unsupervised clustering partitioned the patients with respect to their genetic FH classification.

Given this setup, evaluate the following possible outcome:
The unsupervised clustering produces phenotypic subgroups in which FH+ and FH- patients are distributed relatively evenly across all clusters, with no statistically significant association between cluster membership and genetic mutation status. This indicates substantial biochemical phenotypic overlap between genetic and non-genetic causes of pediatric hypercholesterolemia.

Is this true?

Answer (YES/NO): NO